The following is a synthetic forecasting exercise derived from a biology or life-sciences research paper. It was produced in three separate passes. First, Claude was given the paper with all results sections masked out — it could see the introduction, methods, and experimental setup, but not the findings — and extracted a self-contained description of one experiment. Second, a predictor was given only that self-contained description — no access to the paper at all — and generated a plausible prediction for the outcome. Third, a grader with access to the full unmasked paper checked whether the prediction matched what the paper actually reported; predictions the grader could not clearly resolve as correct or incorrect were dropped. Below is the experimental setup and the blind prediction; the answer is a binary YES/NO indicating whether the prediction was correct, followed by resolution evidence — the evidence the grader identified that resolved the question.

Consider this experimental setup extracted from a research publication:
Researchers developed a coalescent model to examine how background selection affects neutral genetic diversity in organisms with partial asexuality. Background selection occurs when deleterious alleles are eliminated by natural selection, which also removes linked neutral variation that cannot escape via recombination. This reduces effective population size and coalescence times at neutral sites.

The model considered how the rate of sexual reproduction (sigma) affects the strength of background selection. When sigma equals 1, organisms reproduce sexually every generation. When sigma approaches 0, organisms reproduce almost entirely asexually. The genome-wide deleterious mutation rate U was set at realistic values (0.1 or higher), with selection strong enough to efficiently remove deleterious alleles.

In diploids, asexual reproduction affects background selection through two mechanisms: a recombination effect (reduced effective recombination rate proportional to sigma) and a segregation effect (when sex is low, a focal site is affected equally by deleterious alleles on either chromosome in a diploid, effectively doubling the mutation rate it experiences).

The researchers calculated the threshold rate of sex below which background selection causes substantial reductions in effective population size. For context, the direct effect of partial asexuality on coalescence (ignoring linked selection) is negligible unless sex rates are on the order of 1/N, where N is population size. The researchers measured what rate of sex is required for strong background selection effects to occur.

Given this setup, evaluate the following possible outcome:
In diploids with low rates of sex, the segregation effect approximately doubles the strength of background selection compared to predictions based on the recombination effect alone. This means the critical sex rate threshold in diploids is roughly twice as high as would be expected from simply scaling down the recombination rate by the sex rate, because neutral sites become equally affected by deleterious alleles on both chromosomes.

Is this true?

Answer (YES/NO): NO